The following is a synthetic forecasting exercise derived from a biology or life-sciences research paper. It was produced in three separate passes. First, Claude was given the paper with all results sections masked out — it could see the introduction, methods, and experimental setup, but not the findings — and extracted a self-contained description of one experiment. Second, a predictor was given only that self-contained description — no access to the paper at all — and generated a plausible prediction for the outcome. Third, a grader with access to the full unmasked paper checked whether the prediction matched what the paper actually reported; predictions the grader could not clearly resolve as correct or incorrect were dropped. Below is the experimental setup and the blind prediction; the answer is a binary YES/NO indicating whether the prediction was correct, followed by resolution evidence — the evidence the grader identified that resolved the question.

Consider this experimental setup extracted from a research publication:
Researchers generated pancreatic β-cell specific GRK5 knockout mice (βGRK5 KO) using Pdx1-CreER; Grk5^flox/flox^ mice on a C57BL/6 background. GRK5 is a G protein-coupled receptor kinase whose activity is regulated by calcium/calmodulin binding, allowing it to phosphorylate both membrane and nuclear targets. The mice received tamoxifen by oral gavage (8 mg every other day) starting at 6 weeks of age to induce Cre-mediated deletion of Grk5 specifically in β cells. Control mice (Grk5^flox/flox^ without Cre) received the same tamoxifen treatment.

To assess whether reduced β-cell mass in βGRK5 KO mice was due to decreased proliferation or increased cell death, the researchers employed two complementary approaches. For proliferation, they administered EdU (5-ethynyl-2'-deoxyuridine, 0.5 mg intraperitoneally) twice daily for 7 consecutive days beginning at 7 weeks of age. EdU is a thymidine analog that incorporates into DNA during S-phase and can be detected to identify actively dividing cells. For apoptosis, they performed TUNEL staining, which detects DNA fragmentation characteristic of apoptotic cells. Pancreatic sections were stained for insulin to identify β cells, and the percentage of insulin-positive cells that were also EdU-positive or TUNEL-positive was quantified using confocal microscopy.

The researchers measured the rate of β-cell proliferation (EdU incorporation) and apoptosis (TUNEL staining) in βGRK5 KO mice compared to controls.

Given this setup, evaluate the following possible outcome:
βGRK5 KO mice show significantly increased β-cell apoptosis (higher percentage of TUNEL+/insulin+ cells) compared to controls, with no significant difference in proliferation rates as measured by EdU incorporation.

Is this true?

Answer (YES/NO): NO